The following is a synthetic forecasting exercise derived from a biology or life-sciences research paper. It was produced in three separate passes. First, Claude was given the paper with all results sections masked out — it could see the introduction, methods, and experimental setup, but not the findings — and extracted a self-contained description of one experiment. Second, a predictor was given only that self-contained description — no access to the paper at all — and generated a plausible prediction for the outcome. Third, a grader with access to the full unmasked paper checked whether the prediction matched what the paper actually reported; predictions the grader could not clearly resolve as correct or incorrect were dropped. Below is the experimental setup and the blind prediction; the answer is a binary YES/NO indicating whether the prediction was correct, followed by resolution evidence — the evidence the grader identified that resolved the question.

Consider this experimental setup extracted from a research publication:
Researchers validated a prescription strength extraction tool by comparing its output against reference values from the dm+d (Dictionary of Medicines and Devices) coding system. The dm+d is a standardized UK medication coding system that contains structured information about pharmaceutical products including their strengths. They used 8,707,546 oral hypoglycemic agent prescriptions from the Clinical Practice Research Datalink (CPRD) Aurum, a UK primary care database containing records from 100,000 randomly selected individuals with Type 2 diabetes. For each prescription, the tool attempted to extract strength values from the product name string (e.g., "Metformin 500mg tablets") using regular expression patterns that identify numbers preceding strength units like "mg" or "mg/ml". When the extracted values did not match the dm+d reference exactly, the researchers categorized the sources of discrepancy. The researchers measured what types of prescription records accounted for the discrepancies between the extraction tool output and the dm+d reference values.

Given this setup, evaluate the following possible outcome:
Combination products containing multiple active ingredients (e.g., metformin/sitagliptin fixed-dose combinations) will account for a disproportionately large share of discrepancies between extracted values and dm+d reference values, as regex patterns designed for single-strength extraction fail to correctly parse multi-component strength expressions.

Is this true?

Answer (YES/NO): NO